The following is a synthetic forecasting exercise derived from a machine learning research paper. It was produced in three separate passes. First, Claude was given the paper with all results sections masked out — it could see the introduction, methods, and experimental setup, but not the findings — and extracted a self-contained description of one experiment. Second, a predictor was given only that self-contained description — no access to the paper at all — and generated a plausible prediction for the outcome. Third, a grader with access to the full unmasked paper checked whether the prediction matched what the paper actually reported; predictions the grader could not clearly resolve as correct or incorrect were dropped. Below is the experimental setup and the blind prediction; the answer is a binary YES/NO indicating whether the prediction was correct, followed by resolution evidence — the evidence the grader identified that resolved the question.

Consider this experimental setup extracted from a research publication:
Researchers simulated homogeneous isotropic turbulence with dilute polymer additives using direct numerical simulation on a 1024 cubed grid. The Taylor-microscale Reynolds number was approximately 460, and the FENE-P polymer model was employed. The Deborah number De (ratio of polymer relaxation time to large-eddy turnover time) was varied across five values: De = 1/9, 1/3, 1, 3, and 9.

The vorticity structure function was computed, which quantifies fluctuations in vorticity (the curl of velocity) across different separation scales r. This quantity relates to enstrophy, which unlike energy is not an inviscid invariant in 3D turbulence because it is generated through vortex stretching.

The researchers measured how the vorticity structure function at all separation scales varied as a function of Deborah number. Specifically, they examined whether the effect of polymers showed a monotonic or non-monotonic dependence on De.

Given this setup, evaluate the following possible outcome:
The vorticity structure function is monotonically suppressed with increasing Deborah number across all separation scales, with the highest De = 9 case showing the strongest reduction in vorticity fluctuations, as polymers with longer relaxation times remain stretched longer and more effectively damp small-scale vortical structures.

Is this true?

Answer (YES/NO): NO